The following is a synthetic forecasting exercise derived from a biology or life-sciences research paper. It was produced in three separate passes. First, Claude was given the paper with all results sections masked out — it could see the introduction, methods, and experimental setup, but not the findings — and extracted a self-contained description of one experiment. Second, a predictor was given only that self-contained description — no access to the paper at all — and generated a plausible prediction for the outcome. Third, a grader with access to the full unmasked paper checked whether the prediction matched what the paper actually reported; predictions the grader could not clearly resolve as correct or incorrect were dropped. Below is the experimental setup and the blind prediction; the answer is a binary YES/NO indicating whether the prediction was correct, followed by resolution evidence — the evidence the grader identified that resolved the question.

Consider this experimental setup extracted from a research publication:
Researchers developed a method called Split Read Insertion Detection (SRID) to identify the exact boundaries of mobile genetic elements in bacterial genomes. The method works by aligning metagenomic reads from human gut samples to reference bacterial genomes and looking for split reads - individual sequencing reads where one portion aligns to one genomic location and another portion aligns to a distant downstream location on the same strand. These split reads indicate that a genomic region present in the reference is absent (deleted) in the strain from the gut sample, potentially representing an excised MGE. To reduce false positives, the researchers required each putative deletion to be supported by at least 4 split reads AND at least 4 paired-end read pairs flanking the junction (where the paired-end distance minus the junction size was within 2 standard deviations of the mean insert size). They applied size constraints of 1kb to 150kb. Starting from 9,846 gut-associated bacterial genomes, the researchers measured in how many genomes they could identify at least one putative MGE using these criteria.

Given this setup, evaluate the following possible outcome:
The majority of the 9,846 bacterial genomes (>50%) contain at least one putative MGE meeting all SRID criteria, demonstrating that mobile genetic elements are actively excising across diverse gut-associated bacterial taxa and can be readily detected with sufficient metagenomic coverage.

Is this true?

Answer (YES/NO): NO